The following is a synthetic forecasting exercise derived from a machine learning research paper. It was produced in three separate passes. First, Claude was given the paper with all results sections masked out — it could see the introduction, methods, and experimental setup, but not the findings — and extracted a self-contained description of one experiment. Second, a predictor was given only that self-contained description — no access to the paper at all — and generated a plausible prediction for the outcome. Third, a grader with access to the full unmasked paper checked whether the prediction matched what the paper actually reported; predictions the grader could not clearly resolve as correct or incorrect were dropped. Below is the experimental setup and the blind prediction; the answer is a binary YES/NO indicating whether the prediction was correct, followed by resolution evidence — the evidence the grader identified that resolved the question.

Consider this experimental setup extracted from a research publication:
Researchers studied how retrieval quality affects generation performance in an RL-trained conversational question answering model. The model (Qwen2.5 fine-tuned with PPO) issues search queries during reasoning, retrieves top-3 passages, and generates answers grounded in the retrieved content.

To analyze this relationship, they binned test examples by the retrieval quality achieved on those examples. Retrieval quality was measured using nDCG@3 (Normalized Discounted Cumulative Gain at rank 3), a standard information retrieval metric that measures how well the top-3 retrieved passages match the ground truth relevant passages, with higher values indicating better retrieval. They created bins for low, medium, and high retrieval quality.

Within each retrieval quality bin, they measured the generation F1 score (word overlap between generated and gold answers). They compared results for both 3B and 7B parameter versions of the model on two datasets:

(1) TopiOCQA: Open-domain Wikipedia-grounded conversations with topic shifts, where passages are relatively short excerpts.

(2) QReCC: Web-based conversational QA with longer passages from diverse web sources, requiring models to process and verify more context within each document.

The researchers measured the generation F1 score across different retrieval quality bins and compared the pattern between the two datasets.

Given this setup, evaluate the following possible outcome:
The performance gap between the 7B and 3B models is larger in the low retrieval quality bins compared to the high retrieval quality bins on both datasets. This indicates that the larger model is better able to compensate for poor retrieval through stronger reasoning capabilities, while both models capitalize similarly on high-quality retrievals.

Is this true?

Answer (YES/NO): NO